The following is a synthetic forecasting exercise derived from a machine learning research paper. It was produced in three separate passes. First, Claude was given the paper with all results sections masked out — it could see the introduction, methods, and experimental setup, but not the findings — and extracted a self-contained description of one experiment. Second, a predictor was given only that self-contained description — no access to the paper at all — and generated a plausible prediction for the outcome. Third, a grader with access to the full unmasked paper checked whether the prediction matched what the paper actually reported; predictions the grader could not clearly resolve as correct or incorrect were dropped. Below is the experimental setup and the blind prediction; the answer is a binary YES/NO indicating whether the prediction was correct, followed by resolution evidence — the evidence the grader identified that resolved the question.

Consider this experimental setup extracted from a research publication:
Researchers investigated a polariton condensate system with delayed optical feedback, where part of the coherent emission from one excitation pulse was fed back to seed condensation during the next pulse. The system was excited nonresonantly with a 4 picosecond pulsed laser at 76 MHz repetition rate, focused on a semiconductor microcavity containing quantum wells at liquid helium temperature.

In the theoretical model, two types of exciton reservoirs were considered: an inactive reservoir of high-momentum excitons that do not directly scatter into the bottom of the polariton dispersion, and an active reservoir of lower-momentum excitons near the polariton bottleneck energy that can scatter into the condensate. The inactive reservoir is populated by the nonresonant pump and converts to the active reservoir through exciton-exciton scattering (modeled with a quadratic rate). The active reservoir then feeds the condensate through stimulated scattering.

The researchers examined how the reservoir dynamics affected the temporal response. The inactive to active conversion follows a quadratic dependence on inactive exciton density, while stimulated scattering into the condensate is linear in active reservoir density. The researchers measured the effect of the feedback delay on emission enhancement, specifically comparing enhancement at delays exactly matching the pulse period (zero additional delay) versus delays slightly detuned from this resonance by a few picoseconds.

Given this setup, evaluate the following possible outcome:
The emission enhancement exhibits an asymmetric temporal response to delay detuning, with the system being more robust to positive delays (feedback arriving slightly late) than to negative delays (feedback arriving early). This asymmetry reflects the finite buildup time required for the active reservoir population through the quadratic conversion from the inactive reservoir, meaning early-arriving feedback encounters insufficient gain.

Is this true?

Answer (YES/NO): NO